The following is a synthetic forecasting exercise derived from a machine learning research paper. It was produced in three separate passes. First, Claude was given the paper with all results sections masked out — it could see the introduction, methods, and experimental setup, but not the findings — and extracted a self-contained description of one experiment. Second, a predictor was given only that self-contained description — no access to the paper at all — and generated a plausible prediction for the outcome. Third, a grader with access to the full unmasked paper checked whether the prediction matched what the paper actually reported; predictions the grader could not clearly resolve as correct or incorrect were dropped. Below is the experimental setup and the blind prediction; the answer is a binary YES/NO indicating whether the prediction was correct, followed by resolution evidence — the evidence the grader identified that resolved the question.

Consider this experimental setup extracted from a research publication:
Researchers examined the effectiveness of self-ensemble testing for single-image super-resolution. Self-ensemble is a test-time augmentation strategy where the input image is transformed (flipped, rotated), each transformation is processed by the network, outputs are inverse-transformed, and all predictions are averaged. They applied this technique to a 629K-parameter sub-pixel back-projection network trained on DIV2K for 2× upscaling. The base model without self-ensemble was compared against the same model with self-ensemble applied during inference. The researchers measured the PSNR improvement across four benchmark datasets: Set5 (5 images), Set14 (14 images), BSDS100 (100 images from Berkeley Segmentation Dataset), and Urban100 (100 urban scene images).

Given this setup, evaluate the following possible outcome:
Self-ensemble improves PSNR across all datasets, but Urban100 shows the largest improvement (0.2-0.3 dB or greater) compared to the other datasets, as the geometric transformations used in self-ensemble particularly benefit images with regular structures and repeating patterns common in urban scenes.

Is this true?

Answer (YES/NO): NO